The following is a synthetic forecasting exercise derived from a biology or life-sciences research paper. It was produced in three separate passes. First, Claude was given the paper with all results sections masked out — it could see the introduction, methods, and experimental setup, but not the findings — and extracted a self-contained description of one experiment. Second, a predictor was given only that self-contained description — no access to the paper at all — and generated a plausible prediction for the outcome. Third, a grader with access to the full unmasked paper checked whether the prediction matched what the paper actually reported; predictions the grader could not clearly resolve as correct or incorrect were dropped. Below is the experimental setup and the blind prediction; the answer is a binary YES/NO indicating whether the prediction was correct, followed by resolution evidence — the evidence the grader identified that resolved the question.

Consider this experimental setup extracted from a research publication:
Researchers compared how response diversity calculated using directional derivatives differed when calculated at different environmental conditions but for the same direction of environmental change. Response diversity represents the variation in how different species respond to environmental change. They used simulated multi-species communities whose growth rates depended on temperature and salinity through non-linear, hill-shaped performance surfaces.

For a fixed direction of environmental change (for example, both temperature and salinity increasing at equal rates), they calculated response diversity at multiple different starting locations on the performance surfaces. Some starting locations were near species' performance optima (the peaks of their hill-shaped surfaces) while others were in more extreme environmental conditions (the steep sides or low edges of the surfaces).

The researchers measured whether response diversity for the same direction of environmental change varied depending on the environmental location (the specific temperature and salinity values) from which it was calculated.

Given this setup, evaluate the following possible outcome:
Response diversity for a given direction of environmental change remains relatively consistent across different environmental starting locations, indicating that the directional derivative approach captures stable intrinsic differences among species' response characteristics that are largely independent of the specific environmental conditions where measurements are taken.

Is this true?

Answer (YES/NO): NO